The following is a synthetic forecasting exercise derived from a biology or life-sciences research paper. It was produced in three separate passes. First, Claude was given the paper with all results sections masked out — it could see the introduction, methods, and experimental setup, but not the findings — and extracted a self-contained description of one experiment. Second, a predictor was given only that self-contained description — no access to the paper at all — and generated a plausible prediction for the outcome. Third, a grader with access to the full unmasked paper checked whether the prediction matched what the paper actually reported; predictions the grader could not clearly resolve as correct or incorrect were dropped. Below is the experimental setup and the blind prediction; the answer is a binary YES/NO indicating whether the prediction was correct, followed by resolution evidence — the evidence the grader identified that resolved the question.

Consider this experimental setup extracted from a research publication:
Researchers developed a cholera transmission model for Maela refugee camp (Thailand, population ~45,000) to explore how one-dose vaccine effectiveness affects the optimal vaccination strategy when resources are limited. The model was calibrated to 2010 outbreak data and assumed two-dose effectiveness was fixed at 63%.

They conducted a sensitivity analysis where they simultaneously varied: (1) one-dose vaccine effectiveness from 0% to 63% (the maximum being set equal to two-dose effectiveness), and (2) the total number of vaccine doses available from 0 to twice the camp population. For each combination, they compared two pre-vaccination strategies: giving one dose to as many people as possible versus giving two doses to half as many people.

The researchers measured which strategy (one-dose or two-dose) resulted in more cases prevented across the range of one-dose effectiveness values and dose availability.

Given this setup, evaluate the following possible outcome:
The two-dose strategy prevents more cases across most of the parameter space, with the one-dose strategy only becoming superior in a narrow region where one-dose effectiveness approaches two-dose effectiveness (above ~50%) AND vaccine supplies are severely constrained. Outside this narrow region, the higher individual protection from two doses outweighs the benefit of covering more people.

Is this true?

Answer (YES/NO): NO